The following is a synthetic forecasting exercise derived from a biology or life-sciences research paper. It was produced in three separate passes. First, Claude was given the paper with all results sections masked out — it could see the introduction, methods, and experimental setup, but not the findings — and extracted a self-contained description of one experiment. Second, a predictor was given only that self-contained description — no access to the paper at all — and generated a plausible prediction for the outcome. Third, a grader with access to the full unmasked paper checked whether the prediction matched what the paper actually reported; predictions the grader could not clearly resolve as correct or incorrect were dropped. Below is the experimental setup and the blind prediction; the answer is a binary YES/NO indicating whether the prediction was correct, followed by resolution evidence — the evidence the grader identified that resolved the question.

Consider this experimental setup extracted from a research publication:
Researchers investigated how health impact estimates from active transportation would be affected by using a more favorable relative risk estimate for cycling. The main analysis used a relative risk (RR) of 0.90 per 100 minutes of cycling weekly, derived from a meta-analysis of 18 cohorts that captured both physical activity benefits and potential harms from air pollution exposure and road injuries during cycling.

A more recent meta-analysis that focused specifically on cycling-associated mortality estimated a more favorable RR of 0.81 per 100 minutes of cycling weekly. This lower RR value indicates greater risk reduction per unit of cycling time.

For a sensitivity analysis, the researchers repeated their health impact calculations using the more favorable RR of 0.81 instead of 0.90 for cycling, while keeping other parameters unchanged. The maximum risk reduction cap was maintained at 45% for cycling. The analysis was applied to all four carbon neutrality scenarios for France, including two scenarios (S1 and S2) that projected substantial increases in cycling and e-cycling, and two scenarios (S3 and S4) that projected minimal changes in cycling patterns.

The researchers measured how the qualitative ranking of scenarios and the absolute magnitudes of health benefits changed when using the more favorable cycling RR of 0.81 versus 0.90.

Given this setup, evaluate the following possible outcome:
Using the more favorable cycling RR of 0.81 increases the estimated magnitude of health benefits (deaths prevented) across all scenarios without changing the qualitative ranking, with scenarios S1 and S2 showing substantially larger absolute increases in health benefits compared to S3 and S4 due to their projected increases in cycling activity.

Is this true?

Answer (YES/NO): YES